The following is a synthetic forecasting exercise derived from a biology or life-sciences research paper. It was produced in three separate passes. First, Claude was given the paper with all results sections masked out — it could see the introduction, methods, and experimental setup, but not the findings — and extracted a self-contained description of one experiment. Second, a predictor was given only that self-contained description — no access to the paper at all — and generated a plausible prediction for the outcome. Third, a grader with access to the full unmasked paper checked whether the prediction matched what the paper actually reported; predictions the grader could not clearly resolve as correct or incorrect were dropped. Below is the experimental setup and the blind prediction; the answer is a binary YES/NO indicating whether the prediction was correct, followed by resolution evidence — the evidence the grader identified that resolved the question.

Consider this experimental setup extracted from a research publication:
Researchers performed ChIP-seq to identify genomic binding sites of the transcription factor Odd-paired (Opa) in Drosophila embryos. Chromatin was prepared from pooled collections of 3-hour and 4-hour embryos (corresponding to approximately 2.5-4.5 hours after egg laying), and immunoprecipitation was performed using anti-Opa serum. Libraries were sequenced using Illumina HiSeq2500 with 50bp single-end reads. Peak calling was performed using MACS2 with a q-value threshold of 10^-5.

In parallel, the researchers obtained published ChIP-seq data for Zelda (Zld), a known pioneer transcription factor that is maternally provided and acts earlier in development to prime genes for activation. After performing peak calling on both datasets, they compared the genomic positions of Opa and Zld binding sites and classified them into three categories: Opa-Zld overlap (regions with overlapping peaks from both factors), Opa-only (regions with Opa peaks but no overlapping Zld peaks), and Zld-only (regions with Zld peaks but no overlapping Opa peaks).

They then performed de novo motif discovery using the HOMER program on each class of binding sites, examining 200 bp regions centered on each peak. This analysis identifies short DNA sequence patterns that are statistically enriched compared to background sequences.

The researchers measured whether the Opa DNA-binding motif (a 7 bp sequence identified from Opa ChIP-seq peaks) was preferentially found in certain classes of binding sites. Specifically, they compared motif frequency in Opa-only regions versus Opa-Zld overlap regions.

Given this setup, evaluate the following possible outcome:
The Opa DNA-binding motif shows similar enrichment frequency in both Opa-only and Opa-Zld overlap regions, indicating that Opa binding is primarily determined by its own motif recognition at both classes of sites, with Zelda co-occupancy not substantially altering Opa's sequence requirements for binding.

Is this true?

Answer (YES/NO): NO